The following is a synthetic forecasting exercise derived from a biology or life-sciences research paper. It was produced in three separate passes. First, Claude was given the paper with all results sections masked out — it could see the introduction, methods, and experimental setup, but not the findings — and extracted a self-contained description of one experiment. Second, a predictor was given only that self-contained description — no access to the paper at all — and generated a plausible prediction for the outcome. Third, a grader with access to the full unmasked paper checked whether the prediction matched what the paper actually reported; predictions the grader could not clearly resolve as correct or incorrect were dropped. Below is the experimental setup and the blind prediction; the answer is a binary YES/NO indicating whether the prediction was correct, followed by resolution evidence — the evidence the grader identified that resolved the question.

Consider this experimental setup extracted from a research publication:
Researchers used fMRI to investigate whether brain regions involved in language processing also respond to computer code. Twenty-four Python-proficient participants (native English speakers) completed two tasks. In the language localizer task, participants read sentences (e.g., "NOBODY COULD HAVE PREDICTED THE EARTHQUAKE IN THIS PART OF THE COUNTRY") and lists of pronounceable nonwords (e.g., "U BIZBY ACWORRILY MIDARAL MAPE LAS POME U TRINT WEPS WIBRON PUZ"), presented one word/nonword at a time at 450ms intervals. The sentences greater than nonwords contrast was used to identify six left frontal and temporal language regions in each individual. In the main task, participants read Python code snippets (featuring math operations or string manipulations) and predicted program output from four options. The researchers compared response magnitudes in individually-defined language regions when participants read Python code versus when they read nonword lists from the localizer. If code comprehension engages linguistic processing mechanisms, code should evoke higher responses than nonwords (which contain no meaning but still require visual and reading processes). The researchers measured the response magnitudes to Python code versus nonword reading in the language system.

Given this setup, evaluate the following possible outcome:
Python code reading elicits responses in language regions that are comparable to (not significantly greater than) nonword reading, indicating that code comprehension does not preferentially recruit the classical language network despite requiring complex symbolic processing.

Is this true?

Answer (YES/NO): NO